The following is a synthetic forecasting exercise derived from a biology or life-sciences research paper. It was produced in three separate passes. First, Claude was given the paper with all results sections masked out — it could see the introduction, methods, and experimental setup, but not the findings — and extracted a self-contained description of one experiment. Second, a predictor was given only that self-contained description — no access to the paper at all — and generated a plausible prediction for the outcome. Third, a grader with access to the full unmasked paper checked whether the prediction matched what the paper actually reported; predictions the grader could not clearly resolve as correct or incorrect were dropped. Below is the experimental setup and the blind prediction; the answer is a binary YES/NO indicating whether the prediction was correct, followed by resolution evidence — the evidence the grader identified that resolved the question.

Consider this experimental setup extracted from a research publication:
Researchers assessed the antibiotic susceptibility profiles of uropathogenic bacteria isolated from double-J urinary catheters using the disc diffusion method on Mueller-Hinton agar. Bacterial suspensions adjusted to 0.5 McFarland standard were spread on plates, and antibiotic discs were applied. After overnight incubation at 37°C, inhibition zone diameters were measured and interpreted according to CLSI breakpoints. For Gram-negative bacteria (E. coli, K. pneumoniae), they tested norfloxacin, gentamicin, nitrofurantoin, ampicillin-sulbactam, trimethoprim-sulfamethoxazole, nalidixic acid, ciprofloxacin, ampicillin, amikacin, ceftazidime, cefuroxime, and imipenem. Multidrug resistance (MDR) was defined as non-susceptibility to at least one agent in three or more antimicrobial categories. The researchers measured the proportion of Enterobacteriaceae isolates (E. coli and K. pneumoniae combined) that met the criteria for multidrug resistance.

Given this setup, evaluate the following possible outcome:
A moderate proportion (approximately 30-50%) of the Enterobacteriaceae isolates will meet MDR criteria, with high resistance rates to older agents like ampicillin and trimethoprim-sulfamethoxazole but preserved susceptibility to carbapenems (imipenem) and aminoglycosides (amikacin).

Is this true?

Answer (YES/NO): NO